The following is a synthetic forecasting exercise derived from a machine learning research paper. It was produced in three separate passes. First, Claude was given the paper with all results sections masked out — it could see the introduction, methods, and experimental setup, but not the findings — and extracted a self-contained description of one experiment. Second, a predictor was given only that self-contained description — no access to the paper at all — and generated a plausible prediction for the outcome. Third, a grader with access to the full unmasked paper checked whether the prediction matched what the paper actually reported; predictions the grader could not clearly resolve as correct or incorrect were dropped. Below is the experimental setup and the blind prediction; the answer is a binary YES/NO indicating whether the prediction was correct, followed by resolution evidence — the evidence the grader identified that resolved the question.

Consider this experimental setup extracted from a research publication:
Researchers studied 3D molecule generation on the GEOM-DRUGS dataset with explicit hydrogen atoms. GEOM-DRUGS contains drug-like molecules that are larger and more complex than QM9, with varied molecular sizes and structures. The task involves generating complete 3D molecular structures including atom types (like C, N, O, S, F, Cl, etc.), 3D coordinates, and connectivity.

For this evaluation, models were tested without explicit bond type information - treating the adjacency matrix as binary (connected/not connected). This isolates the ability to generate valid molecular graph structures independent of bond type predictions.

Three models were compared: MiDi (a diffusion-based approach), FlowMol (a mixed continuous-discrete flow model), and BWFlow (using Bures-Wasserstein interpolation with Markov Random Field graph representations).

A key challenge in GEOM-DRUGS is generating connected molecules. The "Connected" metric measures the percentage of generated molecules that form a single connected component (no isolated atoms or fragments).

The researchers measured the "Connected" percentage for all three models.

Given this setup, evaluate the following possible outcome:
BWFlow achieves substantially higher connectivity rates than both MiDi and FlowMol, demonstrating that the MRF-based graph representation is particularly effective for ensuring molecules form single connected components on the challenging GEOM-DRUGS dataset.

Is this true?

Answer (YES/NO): NO